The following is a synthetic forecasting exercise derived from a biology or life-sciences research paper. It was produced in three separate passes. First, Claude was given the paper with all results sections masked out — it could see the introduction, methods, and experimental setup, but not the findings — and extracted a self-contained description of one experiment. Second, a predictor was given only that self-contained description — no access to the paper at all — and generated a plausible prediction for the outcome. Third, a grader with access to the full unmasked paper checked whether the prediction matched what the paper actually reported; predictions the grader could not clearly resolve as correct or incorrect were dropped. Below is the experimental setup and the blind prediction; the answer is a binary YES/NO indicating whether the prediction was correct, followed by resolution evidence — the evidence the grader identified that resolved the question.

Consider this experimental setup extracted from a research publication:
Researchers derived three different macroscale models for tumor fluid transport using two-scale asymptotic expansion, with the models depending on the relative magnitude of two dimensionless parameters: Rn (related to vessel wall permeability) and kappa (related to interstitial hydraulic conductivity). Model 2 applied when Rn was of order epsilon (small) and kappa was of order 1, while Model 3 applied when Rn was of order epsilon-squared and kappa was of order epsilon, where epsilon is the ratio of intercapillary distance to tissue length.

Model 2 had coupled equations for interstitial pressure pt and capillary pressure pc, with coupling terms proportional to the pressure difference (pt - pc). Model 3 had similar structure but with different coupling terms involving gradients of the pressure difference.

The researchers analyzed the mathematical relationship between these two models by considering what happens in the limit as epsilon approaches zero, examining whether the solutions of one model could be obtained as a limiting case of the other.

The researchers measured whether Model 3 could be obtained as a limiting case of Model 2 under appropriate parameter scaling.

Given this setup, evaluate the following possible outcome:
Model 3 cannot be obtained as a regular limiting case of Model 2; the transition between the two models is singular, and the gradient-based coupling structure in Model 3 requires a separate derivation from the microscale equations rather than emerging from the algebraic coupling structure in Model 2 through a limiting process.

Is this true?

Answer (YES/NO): NO